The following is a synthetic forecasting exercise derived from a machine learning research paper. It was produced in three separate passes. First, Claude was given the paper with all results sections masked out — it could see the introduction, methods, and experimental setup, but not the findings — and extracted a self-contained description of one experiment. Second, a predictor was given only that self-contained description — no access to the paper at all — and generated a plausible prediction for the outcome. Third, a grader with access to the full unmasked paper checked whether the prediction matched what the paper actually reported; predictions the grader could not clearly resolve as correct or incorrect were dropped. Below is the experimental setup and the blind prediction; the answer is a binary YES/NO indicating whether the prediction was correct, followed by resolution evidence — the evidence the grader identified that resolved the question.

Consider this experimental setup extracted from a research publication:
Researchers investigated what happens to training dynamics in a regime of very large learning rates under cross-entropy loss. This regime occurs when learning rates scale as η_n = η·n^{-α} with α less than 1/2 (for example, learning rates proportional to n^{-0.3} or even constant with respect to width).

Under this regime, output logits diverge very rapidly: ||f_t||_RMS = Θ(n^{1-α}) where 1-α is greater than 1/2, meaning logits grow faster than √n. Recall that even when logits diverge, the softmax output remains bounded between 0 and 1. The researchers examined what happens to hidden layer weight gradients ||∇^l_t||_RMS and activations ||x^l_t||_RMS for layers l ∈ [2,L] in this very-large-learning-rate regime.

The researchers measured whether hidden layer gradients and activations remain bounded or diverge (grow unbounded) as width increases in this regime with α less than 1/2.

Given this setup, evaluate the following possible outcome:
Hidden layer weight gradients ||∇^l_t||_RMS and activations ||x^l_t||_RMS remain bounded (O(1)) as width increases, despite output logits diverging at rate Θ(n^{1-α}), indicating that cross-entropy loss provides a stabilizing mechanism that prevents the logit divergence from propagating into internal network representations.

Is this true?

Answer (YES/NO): NO